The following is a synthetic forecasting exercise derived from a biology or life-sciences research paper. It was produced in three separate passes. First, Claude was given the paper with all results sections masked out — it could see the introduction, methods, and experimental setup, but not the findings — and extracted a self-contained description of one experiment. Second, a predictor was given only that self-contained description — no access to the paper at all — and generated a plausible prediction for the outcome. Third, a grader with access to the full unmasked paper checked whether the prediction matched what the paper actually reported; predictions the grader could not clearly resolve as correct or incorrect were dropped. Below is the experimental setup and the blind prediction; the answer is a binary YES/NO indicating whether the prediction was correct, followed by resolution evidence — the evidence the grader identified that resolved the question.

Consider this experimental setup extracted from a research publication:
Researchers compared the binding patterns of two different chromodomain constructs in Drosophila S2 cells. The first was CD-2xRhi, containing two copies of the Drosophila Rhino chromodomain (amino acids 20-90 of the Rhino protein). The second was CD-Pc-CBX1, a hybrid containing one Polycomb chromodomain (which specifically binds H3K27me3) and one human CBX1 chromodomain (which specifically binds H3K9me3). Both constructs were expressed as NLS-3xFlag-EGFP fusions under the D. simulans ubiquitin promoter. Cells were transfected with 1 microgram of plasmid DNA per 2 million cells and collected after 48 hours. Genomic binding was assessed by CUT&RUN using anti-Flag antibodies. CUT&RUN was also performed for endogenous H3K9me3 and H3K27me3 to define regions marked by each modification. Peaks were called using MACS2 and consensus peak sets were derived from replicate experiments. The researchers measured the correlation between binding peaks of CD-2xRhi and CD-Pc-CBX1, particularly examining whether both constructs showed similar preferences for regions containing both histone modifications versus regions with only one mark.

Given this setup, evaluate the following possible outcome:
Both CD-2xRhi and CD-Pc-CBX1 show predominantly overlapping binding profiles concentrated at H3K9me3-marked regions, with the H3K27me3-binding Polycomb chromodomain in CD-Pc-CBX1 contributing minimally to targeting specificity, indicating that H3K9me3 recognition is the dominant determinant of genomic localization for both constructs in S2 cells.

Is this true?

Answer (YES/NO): NO